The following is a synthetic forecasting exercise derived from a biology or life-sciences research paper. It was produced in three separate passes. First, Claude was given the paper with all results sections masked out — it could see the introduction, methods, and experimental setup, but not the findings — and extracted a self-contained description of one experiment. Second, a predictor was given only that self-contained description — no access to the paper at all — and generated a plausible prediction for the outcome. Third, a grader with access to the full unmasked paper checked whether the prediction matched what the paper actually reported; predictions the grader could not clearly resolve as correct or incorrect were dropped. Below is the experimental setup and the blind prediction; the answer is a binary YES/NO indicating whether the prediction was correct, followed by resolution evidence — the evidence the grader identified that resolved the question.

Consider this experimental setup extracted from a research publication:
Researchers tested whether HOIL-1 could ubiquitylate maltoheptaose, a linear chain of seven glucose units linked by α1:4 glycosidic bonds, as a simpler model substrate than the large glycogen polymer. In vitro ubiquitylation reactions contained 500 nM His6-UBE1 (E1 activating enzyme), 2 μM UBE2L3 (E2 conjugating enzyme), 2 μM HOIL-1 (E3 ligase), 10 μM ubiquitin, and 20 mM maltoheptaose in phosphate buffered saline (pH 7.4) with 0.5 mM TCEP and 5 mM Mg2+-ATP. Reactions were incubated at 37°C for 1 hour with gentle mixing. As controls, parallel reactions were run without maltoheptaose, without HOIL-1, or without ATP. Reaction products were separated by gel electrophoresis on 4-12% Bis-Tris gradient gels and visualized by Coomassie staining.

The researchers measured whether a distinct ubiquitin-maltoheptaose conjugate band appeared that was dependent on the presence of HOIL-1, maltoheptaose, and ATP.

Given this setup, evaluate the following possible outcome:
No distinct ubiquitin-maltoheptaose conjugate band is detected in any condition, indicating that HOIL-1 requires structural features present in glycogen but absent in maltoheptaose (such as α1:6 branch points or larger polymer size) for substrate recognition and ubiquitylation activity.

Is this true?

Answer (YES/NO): NO